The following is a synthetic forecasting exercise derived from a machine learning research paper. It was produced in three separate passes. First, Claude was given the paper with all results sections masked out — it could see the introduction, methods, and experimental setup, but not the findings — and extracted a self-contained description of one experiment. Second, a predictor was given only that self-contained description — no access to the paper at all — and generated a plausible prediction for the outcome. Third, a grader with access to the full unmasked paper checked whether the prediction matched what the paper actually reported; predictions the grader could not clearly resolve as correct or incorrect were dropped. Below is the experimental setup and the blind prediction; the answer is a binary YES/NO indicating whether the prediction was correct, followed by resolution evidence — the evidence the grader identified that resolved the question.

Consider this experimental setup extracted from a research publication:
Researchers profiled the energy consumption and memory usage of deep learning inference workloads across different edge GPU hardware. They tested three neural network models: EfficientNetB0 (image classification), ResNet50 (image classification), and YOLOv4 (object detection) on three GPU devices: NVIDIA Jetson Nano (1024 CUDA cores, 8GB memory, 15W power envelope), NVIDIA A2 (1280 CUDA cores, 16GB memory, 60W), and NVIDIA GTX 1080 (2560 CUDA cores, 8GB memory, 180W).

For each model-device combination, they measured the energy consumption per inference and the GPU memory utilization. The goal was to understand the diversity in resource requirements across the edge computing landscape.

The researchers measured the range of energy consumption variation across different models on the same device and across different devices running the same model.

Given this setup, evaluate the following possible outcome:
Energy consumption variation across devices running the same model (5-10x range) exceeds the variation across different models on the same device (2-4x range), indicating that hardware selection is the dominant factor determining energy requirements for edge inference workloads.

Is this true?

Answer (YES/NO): NO